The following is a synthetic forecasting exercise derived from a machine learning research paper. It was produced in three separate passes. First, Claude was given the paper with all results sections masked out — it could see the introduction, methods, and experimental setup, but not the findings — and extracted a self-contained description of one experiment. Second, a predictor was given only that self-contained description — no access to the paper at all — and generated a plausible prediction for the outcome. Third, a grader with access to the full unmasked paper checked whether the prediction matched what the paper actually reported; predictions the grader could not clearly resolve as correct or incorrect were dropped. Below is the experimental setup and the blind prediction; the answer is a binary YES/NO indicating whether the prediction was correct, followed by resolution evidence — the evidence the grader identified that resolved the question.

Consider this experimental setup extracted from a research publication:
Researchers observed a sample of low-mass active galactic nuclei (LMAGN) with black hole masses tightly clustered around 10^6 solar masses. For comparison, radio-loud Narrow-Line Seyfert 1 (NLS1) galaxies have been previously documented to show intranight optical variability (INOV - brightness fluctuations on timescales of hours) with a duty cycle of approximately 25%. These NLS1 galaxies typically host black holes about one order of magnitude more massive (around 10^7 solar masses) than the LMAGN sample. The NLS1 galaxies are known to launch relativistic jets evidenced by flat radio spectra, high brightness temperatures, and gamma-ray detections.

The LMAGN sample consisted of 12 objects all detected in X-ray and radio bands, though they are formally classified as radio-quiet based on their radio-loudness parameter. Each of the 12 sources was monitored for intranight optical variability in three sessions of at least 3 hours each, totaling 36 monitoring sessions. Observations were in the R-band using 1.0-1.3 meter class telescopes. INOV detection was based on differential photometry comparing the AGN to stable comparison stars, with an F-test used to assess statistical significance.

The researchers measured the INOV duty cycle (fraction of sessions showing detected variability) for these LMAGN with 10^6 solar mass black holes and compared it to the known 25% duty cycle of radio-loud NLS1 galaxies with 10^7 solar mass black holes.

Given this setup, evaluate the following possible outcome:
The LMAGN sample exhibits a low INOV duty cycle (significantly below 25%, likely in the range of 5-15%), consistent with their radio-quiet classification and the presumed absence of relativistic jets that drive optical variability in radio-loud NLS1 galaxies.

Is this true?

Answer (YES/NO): NO